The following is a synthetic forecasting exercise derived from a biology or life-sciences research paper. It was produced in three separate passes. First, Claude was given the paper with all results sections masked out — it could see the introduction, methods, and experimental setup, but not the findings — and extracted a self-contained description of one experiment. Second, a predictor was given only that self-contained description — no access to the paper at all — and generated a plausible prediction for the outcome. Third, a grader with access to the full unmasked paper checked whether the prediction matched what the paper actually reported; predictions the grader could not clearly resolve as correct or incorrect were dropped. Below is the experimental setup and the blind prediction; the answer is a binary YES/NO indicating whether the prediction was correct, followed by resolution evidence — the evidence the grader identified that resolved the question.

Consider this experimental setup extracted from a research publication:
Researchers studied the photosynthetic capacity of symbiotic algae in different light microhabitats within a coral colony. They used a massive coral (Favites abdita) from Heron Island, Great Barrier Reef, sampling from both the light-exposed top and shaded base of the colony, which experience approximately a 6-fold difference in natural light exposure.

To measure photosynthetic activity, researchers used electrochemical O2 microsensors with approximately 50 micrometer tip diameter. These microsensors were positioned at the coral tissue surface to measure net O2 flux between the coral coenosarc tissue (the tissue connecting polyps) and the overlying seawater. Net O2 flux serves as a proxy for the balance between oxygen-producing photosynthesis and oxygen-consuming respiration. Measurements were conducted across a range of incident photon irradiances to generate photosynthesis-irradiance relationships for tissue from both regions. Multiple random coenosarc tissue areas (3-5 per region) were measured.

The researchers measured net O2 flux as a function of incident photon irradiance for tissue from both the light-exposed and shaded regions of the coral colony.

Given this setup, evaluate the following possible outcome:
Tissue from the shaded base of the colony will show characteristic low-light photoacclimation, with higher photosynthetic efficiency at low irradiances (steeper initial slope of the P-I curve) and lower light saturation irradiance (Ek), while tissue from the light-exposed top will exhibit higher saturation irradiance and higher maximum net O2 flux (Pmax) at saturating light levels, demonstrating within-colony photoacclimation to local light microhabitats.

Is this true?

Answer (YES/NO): YES